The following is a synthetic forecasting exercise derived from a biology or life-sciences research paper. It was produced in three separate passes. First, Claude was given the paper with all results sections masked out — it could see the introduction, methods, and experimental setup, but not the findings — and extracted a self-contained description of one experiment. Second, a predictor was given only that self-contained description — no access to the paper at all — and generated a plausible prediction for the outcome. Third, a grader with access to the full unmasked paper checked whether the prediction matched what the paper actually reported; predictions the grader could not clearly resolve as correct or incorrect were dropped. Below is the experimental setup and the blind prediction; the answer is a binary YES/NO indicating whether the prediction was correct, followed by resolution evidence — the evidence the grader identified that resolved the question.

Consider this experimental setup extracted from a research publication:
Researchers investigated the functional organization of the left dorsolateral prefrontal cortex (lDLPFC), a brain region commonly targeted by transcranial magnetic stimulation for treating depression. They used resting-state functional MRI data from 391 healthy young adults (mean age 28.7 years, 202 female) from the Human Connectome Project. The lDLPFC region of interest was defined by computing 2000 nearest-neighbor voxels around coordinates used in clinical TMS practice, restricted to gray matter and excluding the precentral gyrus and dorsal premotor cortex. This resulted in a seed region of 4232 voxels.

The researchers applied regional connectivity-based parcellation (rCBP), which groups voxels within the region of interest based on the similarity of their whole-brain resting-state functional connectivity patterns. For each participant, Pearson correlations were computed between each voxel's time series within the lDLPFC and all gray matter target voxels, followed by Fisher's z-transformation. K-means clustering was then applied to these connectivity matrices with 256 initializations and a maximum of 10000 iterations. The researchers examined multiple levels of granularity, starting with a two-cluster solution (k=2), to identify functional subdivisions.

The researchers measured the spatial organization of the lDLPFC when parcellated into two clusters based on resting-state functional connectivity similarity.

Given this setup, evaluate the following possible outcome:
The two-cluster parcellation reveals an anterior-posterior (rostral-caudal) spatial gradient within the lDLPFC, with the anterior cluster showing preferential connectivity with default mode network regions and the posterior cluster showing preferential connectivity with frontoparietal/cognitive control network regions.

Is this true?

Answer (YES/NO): NO